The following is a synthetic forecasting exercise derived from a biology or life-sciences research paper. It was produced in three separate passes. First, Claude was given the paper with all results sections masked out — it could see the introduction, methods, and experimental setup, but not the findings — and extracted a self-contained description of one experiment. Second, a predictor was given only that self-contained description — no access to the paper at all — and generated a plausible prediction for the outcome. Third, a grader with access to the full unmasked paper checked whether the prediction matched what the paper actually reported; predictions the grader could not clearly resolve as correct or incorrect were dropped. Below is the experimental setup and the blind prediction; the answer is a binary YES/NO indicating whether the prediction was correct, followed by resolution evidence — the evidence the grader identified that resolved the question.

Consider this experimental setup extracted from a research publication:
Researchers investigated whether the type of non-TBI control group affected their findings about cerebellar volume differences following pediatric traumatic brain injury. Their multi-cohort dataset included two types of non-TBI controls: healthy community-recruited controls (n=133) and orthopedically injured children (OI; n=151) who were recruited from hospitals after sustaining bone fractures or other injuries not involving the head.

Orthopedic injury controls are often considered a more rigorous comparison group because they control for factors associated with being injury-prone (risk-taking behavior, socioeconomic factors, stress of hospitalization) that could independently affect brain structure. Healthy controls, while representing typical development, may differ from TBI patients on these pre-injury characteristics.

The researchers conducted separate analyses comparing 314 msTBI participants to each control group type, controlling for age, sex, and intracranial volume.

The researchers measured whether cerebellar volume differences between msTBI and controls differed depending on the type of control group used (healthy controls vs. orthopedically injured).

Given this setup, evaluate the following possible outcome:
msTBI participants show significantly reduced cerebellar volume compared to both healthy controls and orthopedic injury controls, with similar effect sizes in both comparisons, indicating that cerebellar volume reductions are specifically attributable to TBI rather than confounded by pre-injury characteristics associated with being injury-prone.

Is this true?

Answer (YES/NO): NO